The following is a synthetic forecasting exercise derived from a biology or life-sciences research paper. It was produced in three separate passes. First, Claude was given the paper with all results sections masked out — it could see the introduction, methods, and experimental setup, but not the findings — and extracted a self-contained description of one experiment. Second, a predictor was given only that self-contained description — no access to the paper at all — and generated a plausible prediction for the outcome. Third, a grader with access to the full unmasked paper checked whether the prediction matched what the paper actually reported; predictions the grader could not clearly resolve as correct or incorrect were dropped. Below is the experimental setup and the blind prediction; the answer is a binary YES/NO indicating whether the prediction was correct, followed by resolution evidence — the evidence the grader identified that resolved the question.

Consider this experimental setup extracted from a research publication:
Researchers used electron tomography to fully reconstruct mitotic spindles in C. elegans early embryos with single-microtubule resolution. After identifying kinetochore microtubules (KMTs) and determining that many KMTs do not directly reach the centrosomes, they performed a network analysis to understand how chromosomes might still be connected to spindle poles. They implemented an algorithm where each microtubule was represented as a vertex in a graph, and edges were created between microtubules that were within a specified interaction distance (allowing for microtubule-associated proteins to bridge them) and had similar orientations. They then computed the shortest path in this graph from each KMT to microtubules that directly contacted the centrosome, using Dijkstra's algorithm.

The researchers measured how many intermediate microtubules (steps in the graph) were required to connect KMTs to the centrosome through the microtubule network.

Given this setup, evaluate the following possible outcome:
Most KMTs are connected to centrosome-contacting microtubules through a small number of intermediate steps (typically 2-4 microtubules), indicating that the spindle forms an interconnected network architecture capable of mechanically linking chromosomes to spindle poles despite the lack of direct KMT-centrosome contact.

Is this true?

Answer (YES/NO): NO